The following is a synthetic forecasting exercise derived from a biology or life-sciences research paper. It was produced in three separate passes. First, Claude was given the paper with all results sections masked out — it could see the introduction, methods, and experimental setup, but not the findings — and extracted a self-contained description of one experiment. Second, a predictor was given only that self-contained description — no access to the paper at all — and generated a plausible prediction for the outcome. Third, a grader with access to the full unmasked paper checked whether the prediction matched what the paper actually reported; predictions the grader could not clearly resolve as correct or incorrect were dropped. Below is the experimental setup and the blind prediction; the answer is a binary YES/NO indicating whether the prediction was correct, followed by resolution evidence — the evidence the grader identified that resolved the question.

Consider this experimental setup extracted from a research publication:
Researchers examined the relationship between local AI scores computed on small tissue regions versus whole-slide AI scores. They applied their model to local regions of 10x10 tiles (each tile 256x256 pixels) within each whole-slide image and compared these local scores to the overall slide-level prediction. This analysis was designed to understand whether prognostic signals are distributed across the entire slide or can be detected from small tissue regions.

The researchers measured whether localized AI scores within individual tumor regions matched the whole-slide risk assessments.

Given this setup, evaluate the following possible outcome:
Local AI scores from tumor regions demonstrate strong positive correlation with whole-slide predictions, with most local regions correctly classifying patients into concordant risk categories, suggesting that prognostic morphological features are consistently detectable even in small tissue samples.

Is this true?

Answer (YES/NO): YES